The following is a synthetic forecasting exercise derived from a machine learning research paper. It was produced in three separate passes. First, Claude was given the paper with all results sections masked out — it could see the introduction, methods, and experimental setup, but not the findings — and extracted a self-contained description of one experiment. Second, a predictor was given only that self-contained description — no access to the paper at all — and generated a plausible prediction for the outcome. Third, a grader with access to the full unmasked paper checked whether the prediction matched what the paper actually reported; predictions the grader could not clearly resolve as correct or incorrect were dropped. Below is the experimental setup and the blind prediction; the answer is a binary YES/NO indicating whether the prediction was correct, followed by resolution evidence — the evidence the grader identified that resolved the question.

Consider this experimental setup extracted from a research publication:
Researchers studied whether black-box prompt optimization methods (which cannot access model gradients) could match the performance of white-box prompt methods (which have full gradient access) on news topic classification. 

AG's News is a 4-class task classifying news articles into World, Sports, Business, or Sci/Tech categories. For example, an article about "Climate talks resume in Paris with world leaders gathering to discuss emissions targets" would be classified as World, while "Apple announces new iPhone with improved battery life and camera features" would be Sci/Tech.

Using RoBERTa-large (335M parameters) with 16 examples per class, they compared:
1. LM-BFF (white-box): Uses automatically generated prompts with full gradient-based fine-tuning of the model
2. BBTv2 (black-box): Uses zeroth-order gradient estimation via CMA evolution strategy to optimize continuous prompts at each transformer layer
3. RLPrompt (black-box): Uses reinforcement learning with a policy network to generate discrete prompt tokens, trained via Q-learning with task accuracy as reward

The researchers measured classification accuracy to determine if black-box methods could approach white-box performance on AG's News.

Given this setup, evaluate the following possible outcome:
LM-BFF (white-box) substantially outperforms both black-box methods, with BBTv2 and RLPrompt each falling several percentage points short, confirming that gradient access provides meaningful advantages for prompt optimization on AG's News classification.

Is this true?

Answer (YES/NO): YES